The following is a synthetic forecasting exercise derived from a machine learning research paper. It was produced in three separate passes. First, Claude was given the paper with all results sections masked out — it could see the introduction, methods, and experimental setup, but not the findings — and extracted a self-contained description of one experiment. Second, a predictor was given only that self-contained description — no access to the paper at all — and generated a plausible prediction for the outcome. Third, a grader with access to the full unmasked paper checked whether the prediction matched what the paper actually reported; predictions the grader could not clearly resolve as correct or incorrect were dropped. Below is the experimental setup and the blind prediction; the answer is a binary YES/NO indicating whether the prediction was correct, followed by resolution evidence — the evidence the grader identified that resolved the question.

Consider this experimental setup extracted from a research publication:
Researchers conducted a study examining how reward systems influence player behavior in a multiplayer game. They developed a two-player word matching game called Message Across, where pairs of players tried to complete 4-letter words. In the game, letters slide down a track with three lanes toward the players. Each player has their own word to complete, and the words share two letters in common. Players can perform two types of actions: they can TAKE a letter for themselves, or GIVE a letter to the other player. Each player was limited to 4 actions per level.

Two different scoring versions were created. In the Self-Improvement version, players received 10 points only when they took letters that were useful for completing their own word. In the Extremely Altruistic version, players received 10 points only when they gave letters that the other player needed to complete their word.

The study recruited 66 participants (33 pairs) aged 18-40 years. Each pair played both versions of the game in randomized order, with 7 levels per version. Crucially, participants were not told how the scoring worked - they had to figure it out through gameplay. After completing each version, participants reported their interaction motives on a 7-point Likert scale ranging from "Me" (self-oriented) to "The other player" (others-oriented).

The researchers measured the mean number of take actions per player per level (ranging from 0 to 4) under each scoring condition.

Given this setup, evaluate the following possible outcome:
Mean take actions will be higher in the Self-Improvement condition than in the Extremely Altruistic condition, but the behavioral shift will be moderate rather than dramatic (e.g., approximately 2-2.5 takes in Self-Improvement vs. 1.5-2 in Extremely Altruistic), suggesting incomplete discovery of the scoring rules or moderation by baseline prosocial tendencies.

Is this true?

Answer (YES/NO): NO